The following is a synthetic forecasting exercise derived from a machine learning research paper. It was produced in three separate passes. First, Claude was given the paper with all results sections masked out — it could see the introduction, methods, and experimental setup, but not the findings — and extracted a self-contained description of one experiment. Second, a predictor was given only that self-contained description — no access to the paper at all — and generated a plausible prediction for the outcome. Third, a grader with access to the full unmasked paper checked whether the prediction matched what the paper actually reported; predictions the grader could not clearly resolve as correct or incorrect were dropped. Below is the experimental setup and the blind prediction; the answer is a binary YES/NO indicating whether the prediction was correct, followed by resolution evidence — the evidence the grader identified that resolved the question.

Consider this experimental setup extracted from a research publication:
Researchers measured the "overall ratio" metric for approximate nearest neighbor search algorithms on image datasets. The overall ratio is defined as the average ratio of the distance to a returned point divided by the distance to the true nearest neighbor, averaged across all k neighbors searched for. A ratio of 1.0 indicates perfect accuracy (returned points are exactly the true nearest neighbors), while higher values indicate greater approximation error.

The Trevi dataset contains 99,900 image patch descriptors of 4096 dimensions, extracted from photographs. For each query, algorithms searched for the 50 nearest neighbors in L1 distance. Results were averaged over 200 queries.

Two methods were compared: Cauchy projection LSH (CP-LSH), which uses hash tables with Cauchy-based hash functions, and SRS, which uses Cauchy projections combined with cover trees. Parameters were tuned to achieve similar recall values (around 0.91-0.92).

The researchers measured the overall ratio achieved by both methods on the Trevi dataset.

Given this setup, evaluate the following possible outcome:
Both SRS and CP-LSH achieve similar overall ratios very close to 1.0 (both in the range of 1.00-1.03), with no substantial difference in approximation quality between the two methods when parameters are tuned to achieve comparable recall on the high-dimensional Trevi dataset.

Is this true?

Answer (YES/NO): YES